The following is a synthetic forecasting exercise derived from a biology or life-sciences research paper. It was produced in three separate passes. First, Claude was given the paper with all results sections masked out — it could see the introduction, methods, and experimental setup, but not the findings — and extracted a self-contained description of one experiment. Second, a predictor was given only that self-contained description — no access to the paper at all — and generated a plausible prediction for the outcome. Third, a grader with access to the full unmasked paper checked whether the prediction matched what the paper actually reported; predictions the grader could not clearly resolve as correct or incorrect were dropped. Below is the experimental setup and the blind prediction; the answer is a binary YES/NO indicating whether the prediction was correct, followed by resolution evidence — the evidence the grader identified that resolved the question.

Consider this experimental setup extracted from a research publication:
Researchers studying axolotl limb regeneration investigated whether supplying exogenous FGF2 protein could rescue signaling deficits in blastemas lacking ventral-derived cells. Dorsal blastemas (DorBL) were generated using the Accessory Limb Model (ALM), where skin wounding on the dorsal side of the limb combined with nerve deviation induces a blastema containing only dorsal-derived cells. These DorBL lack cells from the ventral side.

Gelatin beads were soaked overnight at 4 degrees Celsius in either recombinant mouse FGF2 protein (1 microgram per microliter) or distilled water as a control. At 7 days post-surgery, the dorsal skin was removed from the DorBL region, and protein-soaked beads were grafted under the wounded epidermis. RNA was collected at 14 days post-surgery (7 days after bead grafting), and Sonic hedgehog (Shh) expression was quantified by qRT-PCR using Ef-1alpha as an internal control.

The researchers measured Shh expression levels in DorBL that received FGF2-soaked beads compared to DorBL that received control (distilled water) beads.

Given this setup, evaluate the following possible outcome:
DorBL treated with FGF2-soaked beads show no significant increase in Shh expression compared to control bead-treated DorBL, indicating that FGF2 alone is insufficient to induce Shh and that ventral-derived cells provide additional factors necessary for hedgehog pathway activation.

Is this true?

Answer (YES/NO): NO